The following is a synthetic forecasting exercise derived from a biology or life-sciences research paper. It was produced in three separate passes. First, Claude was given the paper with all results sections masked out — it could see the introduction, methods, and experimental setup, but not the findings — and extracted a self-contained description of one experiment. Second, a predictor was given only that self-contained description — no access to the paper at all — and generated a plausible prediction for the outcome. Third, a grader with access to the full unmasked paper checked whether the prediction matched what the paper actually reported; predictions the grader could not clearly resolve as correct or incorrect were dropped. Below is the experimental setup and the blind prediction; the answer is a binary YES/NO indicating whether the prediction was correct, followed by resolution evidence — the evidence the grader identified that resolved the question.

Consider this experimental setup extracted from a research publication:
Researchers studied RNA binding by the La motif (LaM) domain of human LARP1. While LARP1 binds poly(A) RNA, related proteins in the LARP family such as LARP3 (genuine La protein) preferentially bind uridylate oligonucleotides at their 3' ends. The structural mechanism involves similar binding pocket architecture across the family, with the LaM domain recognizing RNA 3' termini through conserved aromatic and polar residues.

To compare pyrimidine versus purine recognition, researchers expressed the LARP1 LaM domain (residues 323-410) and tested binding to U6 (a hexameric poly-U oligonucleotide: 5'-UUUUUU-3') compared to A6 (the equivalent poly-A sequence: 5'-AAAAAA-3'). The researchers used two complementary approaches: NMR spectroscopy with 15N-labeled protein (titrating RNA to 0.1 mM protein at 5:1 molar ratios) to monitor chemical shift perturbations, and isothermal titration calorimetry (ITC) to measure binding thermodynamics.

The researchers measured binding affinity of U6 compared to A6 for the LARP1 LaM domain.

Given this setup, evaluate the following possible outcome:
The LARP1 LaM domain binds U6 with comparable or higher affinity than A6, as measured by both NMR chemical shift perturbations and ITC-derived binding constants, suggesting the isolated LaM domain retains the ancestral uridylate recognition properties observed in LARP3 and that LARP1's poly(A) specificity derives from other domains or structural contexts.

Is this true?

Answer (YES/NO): NO